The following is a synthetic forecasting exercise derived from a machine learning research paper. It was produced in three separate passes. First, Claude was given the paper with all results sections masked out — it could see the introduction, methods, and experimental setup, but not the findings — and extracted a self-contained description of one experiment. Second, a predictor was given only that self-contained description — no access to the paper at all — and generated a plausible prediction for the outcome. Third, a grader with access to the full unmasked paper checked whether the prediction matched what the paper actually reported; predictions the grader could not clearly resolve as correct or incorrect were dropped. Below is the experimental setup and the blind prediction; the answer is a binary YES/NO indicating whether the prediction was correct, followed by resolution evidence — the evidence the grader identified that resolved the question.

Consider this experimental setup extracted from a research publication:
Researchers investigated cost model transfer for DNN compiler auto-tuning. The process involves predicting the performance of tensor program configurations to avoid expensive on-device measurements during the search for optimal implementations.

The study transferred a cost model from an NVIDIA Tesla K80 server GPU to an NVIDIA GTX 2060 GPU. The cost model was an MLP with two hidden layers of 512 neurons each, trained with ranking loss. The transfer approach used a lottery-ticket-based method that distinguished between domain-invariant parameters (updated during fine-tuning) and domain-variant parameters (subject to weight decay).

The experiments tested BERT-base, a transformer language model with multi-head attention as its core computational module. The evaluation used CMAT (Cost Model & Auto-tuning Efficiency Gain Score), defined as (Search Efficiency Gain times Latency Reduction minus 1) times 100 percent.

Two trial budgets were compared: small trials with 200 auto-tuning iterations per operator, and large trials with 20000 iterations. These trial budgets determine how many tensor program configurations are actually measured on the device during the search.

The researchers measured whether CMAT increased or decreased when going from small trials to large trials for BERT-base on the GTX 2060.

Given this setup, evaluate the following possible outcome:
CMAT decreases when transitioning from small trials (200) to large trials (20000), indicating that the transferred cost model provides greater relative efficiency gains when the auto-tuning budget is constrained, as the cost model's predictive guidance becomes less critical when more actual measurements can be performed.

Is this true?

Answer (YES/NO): NO